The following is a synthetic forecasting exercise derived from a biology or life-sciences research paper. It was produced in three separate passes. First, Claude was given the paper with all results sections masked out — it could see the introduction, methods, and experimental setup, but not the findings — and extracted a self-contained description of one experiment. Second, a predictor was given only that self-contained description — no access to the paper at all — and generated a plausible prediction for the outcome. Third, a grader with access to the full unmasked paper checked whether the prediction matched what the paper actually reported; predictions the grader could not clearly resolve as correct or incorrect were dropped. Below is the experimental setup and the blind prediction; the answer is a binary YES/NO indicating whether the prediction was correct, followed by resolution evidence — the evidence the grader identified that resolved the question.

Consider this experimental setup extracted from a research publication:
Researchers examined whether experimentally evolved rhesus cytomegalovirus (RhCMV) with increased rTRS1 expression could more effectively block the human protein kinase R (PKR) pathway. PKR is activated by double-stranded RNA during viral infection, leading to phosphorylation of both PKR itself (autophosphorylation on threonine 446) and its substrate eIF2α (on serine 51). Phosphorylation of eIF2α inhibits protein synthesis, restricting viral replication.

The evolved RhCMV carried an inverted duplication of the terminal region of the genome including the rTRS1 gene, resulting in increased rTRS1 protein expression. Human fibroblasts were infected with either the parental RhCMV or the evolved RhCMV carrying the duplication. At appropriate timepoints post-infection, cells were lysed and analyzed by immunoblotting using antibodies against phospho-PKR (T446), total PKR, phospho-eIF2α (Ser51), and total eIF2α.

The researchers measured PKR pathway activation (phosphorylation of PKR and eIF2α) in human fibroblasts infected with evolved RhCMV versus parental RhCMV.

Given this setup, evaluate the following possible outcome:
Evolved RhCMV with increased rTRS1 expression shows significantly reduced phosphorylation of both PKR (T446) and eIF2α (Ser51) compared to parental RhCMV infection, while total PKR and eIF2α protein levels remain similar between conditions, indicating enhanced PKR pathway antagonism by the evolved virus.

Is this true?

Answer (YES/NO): YES